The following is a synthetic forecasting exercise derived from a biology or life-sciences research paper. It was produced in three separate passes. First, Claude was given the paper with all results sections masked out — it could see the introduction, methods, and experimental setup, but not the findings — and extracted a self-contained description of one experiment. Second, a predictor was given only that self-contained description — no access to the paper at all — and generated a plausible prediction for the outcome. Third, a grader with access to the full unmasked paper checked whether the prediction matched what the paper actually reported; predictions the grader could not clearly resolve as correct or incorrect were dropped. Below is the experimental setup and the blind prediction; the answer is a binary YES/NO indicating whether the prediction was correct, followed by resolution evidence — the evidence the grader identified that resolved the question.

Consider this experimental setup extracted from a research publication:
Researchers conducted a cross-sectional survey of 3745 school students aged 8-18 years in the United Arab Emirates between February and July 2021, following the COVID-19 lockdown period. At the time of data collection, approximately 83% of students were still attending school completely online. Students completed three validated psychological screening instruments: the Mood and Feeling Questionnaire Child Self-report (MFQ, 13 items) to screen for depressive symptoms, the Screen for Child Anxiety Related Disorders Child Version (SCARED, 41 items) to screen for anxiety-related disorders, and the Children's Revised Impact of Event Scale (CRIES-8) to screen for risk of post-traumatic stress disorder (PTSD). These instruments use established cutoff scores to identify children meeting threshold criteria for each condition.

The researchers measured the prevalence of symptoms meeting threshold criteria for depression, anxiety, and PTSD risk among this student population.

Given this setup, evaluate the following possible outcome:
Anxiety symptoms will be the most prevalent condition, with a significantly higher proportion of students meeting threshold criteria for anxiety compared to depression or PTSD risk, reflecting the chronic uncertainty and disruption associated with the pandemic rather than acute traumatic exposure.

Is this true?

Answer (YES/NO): NO